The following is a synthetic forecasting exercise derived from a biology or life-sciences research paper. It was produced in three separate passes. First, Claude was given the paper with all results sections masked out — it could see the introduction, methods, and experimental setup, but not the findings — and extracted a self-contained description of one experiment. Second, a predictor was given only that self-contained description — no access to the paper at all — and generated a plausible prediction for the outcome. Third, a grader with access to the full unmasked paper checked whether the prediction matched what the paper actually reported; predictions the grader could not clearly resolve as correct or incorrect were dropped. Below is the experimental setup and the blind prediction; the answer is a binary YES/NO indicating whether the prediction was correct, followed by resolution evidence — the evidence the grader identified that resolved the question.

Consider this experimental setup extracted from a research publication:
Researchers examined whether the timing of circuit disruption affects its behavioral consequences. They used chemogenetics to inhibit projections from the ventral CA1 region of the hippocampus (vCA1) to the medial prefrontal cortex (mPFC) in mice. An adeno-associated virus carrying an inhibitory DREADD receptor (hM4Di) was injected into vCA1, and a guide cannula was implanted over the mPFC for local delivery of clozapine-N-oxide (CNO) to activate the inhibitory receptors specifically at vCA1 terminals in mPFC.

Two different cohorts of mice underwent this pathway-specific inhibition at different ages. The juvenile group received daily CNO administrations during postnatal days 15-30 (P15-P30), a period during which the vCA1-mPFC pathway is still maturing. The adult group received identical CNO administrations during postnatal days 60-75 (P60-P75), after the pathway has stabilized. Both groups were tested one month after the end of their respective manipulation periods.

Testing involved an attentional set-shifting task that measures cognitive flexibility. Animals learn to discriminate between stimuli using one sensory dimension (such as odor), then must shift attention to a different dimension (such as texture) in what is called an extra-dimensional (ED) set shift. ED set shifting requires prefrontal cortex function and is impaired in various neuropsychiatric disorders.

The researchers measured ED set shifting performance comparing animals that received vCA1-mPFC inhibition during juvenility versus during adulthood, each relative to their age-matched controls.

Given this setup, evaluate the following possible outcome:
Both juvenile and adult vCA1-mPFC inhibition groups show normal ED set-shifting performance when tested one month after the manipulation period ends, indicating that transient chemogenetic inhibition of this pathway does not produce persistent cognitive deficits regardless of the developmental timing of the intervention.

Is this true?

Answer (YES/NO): NO